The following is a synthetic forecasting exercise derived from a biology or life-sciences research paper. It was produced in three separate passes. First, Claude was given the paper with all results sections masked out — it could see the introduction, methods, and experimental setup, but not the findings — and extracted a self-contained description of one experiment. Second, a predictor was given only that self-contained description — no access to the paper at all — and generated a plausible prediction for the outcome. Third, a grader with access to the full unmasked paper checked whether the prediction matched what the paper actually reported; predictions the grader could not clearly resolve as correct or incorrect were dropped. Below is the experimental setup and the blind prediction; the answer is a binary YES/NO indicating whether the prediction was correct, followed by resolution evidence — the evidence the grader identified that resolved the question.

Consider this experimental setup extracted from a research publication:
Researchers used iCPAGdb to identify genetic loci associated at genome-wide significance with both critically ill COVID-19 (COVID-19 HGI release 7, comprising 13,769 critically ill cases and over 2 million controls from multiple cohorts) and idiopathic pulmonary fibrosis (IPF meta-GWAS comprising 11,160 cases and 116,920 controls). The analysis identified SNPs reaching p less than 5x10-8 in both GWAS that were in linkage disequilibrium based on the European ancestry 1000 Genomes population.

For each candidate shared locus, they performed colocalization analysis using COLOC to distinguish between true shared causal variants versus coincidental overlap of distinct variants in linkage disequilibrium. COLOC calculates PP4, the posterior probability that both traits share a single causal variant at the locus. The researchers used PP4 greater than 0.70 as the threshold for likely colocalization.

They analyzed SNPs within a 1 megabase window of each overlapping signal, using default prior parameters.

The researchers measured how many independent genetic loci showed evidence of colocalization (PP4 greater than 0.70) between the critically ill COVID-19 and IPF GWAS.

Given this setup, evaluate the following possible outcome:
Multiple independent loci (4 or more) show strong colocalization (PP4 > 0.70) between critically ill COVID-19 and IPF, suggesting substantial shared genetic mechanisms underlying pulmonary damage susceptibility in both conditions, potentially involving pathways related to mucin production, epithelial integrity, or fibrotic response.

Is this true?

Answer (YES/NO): YES